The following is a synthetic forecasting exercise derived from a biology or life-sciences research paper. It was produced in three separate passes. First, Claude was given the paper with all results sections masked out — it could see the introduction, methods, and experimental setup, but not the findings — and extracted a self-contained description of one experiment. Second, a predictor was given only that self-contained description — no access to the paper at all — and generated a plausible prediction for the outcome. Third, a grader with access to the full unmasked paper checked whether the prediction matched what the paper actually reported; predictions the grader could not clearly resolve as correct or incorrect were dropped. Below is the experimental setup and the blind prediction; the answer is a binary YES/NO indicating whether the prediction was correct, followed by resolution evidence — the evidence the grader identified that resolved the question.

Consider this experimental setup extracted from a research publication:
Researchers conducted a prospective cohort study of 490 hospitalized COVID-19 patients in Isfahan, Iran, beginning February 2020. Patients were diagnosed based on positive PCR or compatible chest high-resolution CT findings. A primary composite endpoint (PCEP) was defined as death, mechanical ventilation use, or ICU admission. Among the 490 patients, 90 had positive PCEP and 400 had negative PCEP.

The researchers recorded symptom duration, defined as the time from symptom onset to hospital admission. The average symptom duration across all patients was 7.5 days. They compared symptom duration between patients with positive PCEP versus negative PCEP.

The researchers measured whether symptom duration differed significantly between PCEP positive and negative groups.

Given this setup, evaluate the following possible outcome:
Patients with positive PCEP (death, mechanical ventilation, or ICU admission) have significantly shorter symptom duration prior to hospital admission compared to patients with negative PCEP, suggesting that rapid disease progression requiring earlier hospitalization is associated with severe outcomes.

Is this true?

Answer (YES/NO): YES